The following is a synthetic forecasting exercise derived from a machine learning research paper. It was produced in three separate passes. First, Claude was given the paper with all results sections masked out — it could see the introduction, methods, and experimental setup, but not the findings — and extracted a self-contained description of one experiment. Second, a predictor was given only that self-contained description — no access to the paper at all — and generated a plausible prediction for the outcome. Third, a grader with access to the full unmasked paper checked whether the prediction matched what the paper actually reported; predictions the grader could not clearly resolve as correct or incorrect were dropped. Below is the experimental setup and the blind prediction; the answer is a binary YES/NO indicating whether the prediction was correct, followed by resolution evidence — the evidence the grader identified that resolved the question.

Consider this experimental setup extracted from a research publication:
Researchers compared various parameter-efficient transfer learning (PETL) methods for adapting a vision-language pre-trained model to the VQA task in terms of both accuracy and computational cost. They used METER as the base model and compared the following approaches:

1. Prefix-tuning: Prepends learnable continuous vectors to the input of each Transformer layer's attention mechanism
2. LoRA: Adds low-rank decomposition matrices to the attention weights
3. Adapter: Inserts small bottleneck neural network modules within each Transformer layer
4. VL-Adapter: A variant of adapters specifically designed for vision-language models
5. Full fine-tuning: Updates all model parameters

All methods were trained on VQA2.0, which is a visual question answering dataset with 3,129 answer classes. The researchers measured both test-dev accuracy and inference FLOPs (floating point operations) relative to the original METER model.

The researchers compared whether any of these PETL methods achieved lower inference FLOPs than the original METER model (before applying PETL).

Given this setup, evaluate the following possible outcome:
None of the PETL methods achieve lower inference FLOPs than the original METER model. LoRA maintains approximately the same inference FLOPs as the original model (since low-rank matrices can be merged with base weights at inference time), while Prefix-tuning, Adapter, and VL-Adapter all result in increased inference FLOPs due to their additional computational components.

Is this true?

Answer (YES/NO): YES